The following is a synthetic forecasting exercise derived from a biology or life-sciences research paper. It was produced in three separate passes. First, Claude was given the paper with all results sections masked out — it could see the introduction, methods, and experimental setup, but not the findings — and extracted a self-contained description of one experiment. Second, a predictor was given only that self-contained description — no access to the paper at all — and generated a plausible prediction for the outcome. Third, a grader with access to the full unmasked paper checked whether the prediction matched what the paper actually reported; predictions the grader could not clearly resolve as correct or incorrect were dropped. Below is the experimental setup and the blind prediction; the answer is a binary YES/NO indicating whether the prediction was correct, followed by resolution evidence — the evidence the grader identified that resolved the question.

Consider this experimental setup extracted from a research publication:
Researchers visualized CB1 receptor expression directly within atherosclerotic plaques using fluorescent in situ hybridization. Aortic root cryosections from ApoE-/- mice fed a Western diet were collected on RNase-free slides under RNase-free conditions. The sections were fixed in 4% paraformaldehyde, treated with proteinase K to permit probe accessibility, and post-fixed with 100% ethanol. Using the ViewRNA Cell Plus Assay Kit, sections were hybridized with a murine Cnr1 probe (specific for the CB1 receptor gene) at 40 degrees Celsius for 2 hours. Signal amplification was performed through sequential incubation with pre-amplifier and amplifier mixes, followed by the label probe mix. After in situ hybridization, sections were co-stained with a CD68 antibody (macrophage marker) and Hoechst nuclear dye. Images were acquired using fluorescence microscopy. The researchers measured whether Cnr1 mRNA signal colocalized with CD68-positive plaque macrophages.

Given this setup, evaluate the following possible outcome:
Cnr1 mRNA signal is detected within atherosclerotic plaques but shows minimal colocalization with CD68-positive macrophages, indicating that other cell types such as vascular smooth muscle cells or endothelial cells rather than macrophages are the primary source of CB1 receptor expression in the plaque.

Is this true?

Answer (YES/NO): NO